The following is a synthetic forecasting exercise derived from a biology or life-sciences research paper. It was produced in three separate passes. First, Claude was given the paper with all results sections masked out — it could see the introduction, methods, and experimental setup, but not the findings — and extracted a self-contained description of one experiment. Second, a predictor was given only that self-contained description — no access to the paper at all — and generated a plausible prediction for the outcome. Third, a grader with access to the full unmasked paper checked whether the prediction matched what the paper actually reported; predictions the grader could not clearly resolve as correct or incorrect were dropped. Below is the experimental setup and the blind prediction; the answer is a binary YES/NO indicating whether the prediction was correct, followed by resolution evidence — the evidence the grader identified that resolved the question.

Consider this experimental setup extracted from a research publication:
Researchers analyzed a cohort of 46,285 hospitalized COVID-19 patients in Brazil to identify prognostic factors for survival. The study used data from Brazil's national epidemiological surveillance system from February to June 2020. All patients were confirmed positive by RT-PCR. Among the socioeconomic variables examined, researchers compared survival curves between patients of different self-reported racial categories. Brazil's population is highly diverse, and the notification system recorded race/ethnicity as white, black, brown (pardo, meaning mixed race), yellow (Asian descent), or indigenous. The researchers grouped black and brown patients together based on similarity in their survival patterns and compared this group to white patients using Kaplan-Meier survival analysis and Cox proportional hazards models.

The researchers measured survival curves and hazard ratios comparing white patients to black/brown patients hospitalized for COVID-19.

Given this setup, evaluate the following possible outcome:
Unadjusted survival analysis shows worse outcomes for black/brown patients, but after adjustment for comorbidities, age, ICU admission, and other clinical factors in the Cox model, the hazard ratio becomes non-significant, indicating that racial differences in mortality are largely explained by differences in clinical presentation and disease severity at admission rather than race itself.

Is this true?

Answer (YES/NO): NO